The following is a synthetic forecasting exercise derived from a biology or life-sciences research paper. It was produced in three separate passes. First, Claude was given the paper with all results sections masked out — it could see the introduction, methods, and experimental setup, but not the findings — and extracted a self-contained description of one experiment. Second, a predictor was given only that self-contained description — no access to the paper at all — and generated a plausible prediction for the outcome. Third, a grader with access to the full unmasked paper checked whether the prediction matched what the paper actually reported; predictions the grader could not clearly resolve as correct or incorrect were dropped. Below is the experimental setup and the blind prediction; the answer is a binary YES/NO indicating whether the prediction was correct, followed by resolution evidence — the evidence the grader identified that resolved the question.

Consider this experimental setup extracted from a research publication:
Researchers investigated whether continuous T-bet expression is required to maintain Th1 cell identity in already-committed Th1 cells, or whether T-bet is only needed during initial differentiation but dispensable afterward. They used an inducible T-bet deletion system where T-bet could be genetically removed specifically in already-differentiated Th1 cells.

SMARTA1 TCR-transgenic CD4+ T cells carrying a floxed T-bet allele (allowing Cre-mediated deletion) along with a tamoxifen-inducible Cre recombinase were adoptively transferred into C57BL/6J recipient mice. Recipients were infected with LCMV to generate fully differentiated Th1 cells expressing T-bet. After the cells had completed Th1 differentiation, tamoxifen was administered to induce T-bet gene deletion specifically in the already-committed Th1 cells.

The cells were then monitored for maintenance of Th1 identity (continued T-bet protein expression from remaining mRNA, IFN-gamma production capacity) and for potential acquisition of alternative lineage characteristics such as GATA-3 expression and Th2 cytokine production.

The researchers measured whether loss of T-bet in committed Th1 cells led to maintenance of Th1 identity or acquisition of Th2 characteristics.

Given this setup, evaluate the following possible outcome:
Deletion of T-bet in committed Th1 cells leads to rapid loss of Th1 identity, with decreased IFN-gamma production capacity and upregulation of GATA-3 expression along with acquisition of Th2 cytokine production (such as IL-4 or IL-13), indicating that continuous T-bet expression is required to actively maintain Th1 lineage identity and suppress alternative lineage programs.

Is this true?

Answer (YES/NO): NO